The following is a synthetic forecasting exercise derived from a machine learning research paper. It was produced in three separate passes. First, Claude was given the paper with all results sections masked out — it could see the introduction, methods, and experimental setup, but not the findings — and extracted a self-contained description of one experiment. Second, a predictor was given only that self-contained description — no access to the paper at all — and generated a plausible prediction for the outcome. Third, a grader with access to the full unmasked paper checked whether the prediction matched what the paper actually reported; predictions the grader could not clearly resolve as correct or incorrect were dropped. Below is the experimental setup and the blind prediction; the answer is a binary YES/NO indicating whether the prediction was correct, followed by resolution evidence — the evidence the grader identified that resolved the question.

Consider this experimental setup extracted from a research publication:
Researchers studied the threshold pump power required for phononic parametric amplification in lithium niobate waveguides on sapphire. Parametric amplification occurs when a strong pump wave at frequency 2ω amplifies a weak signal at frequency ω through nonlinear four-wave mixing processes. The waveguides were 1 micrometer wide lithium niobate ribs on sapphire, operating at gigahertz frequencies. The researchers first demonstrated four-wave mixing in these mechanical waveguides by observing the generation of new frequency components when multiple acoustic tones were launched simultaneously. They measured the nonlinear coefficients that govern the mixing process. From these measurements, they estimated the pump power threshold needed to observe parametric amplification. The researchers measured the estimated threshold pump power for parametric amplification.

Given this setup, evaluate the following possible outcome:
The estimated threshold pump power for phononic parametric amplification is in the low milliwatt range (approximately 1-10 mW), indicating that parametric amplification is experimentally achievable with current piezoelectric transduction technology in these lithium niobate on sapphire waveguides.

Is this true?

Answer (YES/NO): NO